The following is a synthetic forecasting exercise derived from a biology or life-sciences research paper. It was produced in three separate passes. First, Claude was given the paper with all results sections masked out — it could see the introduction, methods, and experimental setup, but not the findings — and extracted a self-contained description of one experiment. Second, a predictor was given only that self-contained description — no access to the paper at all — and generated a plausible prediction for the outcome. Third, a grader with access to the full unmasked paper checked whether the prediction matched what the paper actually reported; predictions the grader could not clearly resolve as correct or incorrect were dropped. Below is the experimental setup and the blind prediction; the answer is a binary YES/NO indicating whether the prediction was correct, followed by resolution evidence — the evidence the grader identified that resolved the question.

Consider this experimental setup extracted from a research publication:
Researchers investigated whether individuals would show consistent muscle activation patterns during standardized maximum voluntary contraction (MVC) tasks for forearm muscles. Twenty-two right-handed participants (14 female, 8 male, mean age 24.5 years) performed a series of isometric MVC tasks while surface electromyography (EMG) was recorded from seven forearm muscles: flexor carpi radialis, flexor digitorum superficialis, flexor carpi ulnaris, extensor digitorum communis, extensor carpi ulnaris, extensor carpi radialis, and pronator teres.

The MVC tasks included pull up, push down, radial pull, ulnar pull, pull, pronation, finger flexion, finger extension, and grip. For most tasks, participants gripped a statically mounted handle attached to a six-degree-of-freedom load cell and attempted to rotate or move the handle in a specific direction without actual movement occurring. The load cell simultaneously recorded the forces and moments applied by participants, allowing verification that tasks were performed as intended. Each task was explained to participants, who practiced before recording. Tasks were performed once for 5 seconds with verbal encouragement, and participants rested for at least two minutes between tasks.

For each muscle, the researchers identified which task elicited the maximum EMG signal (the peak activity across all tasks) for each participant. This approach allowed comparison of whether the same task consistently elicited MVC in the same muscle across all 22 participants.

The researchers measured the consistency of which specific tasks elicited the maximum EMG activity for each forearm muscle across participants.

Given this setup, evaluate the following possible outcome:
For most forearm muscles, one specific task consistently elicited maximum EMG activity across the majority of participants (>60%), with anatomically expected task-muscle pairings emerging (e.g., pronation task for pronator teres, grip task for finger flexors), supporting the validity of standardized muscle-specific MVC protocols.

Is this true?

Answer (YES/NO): NO